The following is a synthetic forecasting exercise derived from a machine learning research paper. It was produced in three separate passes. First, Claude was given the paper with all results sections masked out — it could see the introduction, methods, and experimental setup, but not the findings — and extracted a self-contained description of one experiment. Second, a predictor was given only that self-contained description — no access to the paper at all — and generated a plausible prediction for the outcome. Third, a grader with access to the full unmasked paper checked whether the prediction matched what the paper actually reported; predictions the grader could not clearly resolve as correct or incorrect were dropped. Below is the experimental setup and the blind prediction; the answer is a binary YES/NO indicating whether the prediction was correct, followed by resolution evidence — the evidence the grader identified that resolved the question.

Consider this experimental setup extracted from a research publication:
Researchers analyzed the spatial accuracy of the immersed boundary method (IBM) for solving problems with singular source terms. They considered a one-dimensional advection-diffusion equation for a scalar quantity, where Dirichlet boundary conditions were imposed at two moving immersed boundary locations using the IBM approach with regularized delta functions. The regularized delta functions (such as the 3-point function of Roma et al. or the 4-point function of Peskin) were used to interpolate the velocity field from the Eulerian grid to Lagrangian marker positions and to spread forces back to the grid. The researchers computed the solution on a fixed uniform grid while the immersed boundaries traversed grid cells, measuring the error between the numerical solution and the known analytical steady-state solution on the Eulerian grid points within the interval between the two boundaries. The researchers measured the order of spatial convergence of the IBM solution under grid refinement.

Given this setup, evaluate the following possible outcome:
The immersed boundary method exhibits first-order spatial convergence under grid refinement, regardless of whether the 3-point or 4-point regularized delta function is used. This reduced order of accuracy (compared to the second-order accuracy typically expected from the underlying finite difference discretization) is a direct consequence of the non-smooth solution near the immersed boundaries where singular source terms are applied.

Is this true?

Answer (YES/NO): YES